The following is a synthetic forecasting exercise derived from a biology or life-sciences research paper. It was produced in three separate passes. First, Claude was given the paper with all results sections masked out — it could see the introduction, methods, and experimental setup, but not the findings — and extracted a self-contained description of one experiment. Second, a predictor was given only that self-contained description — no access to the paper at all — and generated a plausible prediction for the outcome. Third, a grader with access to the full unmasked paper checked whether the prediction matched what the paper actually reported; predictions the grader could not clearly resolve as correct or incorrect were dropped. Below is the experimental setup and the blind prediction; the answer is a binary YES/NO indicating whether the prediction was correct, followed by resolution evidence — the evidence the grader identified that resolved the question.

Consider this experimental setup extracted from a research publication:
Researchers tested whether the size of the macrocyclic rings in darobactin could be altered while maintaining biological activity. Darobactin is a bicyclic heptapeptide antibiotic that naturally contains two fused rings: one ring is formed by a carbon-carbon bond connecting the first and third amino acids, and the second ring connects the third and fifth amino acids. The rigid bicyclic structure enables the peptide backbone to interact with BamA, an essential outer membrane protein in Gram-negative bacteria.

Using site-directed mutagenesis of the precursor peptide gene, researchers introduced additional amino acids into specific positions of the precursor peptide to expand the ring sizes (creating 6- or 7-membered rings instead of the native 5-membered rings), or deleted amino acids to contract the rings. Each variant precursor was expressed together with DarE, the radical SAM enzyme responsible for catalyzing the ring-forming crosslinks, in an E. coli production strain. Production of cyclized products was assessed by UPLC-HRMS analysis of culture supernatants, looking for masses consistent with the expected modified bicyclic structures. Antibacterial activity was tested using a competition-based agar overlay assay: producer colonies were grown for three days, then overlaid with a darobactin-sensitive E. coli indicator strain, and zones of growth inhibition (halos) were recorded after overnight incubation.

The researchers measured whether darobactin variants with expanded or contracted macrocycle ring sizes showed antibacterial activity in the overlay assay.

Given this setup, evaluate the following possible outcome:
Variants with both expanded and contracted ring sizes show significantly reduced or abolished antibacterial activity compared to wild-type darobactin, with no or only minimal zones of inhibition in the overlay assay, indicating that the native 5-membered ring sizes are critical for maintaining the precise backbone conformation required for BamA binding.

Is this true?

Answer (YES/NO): NO